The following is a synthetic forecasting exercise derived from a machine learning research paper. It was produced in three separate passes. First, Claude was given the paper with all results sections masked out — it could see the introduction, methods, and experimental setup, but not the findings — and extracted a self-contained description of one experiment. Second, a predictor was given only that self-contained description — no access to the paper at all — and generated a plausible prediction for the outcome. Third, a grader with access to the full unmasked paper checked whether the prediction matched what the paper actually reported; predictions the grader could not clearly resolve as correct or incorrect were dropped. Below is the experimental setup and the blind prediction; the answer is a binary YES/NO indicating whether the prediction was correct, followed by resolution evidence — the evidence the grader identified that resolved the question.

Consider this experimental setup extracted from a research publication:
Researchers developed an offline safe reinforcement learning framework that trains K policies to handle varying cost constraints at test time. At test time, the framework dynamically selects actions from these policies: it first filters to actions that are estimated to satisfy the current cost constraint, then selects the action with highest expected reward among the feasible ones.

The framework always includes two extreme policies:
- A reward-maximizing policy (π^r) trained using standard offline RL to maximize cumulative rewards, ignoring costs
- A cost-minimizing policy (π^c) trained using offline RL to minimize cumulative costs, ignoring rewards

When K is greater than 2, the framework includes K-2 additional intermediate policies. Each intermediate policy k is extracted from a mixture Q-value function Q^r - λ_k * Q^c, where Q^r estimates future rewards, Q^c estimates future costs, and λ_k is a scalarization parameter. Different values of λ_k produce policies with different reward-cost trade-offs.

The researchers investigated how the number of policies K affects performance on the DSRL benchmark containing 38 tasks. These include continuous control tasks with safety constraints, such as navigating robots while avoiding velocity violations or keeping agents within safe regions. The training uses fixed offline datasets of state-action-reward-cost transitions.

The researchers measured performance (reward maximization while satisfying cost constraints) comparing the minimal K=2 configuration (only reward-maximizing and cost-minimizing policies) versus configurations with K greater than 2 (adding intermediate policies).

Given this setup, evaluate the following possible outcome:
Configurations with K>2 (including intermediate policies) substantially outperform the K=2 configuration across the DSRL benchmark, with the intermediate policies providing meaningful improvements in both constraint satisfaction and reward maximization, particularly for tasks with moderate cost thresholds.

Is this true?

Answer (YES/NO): NO